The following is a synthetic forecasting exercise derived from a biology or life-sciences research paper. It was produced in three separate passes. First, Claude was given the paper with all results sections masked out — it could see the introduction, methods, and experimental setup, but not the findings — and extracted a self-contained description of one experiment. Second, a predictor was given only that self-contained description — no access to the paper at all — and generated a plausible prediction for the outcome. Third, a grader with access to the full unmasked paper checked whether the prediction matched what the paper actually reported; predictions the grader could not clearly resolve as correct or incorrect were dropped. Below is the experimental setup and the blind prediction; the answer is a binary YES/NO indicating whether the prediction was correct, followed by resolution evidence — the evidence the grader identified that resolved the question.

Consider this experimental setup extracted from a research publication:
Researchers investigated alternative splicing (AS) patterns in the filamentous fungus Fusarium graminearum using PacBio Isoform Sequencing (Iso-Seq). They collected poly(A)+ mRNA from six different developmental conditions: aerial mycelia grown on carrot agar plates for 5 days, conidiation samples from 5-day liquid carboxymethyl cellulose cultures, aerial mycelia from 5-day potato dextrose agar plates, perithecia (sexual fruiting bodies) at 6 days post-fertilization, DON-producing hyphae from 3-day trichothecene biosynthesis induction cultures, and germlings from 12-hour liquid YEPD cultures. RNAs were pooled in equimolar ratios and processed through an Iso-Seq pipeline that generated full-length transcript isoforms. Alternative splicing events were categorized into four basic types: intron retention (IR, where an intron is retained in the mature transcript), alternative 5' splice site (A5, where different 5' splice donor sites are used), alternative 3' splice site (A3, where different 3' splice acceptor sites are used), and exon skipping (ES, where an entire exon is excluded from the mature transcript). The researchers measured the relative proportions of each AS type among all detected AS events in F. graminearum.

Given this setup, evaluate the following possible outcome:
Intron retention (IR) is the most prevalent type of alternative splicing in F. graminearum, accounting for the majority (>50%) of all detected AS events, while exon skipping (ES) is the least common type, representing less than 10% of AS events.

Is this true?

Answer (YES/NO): YES